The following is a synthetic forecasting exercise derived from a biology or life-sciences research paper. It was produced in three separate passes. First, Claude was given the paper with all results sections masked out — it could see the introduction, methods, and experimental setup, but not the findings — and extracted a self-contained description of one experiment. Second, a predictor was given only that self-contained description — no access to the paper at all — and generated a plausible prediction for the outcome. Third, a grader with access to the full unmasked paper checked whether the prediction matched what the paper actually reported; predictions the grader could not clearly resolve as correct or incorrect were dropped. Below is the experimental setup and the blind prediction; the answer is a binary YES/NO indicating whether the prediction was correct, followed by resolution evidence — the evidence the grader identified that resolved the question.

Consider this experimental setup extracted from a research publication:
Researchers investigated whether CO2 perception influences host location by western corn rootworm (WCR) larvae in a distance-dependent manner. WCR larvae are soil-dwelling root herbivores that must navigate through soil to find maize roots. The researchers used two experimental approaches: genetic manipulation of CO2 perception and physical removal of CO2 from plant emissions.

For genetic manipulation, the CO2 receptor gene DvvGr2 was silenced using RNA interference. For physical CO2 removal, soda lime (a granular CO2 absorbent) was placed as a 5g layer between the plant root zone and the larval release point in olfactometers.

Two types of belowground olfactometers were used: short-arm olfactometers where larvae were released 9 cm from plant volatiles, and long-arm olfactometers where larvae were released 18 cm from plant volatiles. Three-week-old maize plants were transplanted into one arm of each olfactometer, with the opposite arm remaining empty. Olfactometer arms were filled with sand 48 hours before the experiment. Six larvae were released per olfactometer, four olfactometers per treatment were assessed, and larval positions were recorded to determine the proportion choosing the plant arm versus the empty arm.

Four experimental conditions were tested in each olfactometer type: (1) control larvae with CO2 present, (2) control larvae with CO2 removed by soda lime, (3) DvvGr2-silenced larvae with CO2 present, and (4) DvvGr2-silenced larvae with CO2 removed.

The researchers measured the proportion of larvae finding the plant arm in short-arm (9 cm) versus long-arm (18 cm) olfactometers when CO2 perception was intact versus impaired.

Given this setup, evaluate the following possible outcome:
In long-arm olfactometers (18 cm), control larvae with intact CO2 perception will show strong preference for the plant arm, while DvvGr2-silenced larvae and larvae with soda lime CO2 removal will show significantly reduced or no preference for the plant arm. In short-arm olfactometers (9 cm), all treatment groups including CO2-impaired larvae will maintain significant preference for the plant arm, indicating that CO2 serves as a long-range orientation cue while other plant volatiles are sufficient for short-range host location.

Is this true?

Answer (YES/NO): YES